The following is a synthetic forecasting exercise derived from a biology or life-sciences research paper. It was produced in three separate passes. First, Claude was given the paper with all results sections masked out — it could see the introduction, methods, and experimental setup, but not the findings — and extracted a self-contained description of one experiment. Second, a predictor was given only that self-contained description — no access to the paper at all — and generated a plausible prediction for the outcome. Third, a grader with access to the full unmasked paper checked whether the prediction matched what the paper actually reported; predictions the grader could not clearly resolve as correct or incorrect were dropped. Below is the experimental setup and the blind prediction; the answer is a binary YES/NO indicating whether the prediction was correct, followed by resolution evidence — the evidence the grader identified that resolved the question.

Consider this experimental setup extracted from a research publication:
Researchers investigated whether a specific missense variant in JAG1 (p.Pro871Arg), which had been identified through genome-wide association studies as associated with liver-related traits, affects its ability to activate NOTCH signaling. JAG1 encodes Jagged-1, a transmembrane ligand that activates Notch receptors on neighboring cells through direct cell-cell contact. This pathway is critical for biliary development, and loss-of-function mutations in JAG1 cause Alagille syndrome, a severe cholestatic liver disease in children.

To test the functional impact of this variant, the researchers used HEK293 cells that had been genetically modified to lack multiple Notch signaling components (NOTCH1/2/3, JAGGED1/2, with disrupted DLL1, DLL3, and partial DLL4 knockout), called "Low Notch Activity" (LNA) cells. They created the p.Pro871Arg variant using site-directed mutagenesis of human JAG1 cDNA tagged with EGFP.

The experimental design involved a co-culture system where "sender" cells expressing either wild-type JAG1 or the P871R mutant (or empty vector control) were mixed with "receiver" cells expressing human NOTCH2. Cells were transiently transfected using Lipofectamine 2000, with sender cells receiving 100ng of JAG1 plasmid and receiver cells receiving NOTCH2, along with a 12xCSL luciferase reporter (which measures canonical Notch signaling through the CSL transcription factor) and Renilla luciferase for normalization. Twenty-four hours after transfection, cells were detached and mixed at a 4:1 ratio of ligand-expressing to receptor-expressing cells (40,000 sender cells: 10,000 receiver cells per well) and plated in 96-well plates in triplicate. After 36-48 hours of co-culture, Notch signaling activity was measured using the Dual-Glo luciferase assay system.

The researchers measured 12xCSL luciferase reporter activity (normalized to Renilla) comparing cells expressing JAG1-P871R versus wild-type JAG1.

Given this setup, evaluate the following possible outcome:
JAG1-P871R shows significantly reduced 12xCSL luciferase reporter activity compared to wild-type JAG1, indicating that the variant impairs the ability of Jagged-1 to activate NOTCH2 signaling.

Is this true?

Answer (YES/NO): NO